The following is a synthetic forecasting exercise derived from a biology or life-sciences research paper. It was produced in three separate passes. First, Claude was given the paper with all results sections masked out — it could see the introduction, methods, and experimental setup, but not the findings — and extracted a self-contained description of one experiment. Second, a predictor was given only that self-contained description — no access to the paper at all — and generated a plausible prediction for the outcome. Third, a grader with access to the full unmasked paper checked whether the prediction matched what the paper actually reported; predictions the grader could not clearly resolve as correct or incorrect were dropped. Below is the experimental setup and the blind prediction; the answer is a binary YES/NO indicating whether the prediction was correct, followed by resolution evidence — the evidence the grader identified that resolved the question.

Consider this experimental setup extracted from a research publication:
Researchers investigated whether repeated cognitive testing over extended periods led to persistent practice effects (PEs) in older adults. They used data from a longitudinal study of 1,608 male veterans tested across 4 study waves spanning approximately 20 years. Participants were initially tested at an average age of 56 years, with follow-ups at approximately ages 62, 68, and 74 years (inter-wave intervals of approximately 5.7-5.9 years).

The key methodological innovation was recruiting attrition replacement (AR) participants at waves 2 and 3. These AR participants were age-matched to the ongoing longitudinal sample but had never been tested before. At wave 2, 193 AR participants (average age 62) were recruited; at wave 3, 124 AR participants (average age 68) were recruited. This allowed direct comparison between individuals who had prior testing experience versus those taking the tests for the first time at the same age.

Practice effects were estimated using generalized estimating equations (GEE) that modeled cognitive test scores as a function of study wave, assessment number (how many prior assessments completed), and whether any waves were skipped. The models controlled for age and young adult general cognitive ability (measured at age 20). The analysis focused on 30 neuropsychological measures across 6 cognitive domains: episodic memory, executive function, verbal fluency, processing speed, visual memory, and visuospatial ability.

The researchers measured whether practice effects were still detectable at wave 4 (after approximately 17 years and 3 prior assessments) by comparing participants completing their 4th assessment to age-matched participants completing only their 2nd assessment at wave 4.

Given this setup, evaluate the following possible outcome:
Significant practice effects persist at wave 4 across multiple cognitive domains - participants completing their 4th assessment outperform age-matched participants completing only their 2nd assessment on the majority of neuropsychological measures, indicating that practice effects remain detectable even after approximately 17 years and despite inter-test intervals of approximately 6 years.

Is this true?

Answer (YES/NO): NO